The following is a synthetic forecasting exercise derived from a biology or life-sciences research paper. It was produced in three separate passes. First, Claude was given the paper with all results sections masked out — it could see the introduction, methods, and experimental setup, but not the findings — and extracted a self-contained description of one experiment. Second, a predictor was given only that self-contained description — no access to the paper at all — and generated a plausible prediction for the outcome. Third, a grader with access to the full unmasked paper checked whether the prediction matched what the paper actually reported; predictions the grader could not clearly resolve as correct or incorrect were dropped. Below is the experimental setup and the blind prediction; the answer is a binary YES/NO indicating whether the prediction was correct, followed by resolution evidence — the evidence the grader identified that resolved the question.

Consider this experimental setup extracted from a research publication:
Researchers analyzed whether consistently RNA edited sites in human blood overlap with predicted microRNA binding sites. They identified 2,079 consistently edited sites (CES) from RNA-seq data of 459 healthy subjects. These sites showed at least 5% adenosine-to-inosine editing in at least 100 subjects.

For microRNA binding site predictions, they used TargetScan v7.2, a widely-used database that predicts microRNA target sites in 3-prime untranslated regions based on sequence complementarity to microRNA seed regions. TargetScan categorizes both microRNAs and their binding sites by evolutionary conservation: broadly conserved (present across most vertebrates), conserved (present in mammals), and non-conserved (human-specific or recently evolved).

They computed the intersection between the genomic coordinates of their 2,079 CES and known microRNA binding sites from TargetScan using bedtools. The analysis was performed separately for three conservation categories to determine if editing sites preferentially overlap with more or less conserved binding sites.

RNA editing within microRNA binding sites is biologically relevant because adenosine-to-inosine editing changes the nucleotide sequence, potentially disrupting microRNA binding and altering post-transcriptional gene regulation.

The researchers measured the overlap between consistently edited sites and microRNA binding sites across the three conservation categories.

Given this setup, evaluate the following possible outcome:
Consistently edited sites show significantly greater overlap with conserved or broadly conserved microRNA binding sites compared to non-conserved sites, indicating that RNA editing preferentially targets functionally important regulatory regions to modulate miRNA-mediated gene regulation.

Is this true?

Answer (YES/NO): NO